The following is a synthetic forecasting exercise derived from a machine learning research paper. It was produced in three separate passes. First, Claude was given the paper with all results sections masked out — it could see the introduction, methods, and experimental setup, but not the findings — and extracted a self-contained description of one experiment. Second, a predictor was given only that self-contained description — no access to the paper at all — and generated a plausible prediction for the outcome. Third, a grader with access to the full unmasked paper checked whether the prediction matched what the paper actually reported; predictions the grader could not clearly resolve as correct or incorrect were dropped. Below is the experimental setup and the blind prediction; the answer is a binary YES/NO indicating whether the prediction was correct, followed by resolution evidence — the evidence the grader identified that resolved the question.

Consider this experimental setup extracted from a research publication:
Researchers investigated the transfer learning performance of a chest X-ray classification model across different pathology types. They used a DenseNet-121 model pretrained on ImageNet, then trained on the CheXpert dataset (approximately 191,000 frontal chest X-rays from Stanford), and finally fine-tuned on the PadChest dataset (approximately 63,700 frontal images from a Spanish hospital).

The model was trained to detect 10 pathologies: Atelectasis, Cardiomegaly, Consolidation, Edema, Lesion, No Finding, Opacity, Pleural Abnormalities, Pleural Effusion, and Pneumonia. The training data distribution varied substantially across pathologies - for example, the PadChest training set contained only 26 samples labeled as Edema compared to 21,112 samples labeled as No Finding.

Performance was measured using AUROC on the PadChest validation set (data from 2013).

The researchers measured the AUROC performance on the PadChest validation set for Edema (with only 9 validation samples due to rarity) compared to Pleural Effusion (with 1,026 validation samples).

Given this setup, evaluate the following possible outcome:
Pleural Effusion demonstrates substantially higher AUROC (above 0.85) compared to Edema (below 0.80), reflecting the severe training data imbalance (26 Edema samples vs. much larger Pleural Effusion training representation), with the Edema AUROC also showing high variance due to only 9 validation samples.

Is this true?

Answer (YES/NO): NO